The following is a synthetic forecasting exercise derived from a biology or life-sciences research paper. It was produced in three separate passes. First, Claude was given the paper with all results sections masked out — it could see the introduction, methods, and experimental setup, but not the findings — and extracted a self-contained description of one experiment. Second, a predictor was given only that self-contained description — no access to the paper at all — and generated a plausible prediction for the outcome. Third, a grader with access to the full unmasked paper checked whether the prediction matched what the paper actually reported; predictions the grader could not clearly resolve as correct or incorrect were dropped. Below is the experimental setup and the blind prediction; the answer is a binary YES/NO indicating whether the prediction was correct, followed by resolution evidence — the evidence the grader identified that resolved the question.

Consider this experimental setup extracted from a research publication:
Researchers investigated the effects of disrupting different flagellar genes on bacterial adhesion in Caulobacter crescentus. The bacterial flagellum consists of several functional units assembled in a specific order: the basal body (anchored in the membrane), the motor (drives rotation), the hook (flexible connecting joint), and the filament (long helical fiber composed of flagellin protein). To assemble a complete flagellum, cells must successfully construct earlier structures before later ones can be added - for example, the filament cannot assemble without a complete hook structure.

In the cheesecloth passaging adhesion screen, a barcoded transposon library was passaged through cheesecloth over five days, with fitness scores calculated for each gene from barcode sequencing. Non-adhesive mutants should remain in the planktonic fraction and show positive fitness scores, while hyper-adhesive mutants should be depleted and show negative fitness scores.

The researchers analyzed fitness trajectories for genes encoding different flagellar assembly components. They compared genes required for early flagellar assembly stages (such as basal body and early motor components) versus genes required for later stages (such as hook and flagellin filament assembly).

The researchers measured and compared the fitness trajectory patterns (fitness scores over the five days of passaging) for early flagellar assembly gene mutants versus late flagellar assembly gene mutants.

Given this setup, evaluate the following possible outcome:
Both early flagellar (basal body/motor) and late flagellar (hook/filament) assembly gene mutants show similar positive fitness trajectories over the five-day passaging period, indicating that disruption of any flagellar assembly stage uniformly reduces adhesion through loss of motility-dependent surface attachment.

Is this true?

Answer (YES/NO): NO